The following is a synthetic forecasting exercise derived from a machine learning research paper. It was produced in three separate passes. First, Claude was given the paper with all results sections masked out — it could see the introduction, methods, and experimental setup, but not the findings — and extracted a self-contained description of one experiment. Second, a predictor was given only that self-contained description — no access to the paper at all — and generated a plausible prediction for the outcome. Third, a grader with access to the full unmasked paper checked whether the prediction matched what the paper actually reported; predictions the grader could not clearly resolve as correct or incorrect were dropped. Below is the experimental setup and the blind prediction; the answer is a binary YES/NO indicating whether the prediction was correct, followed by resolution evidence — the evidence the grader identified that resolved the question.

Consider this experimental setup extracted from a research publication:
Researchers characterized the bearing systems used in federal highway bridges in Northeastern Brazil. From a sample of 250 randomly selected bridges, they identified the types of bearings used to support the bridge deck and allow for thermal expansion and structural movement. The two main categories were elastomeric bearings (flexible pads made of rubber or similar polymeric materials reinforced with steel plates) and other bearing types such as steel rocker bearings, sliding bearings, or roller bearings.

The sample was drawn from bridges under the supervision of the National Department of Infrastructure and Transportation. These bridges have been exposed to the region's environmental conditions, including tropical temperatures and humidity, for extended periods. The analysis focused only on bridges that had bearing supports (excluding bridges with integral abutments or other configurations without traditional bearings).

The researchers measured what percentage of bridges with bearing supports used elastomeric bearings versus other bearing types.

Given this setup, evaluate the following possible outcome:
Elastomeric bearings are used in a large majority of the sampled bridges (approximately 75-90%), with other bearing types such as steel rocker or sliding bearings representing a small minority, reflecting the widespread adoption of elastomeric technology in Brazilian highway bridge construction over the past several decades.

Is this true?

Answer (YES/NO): NO